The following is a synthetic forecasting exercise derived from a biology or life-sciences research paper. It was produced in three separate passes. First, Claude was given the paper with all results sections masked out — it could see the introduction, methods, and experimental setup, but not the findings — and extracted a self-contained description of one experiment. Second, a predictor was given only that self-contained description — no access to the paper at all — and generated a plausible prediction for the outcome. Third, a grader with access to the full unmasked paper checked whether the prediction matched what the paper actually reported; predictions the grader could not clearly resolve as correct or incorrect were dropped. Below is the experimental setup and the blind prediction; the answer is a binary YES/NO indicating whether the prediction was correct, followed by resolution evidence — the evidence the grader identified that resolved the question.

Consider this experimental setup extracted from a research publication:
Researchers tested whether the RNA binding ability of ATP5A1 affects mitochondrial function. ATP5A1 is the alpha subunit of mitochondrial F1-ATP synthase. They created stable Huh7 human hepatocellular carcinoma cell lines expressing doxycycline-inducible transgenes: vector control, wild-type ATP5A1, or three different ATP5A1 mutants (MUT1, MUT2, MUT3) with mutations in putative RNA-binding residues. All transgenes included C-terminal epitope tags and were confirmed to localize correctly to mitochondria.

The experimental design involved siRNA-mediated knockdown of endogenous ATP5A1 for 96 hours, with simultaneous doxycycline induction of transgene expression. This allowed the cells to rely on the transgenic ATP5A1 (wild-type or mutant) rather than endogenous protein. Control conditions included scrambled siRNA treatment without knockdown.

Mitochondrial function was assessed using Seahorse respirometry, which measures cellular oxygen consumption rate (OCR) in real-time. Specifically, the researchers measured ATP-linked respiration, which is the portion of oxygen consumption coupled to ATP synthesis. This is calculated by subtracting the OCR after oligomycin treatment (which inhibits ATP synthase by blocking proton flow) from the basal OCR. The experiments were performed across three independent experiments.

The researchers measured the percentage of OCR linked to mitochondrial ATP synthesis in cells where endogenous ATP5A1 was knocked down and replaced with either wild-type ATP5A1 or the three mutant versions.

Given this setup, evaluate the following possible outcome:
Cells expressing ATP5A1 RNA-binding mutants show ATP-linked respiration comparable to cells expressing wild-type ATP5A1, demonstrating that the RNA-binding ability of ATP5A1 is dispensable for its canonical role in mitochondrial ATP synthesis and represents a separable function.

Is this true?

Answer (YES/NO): YES